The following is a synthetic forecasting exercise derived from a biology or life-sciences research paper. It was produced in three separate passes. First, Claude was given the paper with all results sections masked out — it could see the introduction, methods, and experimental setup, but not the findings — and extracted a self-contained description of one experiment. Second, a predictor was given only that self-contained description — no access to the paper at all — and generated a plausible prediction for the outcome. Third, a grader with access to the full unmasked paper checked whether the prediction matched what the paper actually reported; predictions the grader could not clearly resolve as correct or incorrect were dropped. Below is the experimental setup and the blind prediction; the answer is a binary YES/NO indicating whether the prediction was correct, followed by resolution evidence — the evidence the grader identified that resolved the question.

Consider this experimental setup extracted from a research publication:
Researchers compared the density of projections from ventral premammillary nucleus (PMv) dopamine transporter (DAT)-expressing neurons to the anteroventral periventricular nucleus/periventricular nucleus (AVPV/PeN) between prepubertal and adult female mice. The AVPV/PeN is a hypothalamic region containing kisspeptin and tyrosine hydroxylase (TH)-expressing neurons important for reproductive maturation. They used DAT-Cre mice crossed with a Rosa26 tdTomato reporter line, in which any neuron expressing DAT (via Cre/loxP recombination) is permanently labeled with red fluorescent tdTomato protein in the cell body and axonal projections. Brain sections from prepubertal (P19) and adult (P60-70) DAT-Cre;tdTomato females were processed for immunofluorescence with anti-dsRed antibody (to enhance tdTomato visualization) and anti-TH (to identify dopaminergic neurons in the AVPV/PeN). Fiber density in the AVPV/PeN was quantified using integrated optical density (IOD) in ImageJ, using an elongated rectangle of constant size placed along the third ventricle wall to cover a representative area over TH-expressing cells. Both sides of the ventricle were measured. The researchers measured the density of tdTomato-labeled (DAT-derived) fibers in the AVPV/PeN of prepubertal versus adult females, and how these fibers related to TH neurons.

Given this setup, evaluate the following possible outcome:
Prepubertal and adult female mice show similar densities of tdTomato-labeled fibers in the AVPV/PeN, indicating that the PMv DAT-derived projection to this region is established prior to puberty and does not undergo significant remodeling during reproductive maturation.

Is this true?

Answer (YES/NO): NO